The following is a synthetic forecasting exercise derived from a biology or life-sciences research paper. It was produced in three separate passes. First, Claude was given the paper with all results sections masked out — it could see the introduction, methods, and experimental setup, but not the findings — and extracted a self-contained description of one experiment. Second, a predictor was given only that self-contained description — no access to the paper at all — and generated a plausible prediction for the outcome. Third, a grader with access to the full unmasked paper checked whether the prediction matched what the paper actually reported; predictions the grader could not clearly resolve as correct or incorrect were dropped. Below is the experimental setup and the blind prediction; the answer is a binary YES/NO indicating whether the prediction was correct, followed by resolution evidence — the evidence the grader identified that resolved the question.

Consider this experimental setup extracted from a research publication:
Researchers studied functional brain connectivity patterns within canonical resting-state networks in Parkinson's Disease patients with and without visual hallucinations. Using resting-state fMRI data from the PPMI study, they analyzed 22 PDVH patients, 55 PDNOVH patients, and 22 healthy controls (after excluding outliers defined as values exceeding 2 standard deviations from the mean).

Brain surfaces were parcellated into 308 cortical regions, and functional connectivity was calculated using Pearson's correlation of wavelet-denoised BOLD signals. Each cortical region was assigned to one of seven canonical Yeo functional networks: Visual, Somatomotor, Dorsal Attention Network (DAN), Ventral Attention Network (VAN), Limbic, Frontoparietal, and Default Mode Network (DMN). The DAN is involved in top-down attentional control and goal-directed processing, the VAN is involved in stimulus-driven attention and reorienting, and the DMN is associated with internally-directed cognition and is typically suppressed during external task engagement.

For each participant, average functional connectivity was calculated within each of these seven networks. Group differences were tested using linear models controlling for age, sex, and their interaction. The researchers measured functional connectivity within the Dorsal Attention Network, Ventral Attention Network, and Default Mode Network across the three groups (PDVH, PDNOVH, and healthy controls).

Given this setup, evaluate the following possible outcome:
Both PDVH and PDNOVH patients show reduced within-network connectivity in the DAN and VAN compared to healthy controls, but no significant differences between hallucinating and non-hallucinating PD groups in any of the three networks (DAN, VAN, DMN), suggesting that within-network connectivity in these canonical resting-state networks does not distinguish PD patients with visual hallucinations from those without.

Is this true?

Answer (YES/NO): NO